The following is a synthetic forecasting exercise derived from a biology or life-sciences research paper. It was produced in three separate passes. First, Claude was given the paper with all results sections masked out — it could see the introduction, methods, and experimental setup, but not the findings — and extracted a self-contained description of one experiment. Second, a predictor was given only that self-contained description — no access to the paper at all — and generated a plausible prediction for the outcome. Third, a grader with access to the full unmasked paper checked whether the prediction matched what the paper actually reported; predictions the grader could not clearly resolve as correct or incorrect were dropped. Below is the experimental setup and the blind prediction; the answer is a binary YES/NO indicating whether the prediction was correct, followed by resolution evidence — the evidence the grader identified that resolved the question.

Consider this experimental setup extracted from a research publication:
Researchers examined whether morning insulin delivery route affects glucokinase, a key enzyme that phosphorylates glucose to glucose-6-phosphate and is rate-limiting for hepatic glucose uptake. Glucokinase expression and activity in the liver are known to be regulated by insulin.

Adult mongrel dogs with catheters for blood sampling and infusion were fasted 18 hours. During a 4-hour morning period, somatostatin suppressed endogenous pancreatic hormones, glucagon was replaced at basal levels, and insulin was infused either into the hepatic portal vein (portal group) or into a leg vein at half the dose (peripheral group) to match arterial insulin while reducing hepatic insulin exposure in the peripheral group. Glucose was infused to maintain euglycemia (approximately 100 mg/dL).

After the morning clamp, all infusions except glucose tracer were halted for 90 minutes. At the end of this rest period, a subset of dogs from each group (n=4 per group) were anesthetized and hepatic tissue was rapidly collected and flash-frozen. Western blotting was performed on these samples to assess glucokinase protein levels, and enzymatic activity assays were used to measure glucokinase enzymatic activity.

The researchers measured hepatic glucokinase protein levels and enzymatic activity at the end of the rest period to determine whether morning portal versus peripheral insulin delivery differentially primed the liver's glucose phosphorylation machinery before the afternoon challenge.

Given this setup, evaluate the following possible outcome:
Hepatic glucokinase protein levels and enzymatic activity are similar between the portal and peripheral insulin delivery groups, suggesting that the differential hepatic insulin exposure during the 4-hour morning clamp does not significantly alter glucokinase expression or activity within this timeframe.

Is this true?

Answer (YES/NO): NO